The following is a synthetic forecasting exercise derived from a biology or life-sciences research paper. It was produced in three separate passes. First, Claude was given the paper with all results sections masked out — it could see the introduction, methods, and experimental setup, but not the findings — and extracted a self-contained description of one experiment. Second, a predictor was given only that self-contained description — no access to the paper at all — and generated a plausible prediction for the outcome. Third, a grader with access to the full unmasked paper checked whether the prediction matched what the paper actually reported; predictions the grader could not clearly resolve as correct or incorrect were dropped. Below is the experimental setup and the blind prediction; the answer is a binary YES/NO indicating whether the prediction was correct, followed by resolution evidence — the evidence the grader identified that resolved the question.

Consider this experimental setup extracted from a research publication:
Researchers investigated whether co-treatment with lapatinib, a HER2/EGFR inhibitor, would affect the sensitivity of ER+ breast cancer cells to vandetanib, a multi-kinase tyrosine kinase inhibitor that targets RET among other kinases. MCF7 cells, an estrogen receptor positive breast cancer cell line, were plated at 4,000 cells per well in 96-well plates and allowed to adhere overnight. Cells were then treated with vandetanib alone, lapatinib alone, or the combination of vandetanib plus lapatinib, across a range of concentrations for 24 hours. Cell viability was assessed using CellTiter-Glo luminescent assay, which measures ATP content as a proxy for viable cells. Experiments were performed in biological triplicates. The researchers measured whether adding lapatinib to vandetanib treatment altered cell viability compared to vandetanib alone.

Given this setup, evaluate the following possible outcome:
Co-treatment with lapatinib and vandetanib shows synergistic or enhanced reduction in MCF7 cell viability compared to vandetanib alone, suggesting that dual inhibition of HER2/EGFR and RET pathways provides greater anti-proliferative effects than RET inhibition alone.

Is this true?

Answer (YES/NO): YES